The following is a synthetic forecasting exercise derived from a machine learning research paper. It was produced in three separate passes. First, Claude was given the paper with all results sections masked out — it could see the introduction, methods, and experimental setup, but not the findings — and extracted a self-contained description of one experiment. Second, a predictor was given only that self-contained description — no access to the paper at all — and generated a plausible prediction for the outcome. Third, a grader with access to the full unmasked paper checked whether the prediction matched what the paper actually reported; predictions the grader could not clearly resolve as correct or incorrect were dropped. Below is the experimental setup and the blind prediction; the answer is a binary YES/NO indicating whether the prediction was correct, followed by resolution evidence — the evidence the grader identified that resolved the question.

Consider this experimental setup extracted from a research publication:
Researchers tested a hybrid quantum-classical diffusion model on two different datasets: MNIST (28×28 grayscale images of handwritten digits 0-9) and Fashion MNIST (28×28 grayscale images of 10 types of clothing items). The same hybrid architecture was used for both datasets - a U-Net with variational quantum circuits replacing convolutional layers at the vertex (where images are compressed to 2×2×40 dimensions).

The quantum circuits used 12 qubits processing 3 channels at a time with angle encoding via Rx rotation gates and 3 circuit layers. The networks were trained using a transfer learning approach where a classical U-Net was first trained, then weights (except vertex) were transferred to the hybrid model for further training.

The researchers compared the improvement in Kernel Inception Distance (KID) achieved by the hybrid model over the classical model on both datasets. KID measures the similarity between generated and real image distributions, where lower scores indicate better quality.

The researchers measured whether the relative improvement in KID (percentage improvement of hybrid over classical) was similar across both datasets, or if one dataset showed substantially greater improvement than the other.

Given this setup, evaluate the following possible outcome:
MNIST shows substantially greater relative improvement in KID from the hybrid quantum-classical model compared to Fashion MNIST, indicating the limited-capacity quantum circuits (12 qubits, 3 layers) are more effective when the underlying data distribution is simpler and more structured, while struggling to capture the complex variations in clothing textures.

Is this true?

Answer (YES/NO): YES